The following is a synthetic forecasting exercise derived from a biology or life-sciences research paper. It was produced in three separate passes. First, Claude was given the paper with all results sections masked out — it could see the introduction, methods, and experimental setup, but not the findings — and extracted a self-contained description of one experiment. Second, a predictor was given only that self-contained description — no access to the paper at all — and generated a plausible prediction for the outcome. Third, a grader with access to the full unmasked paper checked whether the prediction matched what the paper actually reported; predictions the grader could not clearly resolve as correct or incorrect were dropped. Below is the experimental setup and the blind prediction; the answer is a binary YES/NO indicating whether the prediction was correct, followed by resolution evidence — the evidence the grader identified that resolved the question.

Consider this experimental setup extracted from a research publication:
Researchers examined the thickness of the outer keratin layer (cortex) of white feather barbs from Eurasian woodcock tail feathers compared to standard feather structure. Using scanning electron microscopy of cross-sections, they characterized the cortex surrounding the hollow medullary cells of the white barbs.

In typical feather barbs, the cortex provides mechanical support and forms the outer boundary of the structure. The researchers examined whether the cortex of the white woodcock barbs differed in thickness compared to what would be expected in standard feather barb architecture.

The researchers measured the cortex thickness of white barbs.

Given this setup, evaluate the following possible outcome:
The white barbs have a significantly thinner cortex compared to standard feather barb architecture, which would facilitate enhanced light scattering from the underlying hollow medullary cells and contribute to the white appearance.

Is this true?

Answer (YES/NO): YES